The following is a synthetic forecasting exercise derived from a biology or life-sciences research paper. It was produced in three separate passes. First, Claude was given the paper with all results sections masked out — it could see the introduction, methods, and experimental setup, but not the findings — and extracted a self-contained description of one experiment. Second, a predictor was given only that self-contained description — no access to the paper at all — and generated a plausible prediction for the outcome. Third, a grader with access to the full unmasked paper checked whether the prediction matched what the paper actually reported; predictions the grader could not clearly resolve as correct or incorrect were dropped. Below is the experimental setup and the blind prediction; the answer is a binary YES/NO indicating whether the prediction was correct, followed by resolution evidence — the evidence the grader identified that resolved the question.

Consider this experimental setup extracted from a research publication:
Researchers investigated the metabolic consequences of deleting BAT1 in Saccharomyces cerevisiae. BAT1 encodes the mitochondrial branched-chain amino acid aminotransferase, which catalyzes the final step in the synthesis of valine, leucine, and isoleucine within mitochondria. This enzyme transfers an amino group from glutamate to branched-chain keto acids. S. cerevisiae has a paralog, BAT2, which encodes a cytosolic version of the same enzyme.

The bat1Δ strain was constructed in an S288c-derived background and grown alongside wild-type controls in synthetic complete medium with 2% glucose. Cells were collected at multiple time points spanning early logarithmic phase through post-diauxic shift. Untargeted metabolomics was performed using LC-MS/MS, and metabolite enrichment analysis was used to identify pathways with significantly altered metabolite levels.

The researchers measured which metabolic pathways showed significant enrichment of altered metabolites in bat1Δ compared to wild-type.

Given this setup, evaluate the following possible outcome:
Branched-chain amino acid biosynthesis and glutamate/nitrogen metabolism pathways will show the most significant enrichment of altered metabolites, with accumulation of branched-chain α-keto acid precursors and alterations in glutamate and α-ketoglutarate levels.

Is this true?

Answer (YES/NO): NO